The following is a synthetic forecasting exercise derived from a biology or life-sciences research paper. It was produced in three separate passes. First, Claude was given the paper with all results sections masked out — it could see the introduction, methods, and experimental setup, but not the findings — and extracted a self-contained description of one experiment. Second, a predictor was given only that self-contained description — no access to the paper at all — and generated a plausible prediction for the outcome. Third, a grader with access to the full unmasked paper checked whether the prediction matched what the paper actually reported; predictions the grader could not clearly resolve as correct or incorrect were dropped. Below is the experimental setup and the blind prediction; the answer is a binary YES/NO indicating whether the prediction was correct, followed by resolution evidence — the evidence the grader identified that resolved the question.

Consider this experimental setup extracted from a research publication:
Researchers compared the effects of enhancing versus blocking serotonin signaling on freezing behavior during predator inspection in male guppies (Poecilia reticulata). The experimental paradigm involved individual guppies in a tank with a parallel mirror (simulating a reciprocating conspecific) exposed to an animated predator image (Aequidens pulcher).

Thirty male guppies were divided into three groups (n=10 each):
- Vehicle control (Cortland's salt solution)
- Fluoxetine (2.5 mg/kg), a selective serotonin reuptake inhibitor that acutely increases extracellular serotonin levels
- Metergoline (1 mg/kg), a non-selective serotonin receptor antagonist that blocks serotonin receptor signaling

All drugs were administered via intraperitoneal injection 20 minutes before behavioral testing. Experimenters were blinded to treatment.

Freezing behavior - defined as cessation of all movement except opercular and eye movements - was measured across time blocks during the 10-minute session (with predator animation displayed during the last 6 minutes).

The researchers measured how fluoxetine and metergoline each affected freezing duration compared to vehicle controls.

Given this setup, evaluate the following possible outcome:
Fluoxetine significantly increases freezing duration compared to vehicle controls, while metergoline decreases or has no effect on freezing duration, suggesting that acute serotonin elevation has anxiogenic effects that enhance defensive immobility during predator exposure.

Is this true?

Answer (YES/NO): YES